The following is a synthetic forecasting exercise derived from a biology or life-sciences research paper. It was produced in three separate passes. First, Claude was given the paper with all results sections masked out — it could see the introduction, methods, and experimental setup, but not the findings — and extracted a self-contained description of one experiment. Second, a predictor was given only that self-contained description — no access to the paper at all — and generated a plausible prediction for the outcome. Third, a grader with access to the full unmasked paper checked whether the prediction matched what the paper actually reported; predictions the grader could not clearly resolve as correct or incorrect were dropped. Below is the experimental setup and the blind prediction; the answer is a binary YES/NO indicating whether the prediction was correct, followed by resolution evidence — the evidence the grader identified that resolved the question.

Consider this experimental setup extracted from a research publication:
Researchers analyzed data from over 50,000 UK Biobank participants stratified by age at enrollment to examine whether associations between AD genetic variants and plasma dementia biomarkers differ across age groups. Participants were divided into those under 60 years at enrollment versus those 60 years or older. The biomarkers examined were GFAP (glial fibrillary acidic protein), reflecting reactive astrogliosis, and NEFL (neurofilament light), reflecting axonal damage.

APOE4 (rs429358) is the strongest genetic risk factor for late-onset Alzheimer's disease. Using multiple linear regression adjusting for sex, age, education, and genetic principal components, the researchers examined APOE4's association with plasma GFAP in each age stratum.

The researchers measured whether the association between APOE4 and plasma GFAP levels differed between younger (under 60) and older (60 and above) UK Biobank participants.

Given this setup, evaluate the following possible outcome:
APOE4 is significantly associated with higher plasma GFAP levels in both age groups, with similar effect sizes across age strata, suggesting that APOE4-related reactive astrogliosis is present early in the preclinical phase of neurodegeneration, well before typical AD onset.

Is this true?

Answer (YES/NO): NO